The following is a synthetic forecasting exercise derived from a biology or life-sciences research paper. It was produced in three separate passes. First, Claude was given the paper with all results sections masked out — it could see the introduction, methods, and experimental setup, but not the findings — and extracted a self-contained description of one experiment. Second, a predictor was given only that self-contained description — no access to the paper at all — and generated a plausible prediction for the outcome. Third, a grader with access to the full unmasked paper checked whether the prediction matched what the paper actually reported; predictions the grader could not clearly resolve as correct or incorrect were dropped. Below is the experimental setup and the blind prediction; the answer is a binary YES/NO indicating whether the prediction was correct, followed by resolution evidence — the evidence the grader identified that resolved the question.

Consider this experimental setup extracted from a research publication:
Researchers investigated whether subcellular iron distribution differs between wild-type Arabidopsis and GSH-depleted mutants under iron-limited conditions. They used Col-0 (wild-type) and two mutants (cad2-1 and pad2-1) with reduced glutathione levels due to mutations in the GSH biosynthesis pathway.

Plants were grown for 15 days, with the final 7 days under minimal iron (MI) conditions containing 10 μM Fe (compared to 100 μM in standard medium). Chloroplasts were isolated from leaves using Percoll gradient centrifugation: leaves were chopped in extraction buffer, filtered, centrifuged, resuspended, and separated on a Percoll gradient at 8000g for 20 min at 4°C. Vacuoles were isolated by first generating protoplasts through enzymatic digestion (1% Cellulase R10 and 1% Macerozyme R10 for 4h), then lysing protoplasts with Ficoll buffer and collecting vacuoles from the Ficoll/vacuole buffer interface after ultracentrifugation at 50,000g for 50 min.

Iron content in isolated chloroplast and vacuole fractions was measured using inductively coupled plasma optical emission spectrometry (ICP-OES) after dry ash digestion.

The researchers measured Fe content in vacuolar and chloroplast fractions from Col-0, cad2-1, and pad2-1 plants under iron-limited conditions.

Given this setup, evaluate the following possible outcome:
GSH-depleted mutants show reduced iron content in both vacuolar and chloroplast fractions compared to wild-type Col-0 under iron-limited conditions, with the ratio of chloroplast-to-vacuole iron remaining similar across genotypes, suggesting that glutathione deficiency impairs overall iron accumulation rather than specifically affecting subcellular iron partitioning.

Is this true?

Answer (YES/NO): NO